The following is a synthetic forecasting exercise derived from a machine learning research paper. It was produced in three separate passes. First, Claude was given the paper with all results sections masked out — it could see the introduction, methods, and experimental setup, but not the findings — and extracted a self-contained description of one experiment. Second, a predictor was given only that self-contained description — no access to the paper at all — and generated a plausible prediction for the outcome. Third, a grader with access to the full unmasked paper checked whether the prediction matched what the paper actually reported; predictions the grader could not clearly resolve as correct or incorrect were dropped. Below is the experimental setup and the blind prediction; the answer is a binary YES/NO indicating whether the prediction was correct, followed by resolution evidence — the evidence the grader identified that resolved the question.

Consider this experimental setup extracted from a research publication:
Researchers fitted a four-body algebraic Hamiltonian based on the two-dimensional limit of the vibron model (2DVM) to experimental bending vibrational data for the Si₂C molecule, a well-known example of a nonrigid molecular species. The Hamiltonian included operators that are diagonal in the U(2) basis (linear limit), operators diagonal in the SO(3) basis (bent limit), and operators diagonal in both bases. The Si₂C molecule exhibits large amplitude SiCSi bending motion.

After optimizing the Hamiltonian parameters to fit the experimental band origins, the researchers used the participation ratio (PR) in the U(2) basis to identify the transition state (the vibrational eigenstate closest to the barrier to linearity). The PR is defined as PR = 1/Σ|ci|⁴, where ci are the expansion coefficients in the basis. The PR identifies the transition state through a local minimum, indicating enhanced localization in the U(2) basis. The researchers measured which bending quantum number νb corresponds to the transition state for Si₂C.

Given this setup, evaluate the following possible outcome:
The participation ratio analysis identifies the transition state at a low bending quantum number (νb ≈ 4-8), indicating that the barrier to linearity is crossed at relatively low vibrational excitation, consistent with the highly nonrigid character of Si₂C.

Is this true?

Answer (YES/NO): YES